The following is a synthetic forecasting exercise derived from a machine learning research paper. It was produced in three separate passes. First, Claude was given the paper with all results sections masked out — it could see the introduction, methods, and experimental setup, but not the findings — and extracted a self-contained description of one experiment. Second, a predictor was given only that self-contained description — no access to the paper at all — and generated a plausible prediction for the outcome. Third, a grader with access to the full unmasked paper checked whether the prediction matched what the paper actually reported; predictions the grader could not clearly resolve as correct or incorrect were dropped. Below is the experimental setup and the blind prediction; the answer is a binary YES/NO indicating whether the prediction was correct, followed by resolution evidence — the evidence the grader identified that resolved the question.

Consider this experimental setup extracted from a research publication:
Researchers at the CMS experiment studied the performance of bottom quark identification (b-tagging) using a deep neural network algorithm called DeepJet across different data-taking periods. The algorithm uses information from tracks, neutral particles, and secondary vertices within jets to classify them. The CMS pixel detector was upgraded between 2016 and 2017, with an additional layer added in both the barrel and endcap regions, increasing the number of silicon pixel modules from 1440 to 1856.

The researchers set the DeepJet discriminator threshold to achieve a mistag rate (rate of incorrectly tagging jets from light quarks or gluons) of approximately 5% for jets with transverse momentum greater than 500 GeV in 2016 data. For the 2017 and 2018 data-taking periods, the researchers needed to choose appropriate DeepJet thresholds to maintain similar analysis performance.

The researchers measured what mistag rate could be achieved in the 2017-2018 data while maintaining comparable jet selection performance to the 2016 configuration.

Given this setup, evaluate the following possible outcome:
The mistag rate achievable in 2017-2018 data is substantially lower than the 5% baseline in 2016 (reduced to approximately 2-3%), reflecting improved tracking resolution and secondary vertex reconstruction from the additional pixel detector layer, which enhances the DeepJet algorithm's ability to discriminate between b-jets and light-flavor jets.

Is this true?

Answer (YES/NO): NO